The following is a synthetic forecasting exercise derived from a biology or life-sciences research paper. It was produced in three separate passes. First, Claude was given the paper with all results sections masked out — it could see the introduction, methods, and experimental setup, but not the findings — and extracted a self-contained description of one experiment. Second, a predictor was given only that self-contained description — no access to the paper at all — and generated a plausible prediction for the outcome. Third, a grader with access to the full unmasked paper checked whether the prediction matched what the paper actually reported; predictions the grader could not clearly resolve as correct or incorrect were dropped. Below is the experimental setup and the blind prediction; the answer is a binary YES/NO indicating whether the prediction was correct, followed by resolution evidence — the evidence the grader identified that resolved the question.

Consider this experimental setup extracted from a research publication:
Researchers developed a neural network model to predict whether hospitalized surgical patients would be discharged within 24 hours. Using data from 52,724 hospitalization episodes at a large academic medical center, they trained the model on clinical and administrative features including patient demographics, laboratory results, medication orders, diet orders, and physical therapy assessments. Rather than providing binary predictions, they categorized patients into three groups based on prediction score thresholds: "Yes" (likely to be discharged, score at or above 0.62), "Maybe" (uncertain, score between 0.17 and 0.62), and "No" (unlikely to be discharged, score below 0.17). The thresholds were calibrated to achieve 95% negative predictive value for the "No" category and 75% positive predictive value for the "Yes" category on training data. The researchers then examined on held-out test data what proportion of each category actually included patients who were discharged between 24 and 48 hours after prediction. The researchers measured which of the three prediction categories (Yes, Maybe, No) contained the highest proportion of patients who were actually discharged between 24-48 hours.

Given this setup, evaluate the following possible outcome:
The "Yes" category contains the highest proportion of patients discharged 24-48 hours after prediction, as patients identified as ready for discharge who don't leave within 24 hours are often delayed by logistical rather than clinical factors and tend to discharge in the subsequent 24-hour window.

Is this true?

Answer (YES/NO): NO